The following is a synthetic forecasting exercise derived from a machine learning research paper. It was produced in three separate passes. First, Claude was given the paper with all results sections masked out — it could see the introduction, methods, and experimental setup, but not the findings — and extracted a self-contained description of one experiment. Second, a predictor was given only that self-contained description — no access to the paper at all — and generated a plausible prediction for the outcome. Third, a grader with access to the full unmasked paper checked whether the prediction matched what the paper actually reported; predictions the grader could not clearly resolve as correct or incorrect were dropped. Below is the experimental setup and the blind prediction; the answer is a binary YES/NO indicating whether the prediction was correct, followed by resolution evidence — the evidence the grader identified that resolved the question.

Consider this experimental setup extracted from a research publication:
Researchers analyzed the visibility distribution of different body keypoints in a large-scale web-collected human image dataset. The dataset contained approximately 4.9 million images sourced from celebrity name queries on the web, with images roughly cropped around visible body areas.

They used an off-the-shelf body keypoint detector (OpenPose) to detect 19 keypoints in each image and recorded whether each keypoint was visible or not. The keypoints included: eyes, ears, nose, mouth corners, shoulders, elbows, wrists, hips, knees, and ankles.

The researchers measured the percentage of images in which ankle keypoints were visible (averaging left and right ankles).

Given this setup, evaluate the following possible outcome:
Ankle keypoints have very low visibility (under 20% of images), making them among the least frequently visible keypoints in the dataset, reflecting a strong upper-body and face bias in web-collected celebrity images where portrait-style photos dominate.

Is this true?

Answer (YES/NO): YES